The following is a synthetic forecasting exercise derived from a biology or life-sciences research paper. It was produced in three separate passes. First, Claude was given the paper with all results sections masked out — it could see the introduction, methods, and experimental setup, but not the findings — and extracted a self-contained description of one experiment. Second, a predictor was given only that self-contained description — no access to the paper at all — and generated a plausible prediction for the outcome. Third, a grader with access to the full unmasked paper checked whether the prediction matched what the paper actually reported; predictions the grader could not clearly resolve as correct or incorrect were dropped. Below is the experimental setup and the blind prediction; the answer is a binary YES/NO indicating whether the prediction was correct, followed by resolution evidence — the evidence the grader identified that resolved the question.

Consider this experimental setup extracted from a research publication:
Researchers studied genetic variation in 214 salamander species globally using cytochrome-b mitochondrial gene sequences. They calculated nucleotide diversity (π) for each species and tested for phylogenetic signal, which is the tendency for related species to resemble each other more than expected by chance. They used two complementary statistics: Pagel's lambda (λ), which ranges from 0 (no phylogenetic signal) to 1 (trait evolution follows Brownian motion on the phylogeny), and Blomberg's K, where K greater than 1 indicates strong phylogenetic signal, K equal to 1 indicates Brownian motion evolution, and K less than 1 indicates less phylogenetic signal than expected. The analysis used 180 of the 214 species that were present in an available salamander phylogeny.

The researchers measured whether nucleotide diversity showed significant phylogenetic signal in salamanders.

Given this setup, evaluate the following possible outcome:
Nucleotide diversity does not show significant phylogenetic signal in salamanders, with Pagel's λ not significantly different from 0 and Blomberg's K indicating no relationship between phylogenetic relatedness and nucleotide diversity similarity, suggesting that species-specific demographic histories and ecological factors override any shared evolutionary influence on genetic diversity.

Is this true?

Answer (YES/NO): NO